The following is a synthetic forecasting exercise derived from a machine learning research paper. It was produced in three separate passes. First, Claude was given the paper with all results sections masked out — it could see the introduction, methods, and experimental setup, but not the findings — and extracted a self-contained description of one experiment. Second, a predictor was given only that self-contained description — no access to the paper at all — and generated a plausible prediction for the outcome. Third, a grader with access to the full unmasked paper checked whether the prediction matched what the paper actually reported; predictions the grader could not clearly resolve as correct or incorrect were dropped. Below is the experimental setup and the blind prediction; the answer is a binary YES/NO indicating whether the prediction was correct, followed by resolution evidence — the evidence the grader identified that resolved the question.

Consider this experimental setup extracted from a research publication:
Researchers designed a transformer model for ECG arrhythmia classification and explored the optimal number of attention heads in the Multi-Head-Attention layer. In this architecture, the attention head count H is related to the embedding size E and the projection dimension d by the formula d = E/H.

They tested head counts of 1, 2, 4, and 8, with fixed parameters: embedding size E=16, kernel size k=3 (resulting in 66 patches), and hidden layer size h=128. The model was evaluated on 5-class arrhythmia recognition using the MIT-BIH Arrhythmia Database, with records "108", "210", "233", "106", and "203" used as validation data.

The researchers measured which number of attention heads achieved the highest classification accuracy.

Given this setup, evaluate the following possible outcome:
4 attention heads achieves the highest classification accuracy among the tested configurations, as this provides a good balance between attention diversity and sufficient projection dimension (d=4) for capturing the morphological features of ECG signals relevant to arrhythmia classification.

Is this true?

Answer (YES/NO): NO